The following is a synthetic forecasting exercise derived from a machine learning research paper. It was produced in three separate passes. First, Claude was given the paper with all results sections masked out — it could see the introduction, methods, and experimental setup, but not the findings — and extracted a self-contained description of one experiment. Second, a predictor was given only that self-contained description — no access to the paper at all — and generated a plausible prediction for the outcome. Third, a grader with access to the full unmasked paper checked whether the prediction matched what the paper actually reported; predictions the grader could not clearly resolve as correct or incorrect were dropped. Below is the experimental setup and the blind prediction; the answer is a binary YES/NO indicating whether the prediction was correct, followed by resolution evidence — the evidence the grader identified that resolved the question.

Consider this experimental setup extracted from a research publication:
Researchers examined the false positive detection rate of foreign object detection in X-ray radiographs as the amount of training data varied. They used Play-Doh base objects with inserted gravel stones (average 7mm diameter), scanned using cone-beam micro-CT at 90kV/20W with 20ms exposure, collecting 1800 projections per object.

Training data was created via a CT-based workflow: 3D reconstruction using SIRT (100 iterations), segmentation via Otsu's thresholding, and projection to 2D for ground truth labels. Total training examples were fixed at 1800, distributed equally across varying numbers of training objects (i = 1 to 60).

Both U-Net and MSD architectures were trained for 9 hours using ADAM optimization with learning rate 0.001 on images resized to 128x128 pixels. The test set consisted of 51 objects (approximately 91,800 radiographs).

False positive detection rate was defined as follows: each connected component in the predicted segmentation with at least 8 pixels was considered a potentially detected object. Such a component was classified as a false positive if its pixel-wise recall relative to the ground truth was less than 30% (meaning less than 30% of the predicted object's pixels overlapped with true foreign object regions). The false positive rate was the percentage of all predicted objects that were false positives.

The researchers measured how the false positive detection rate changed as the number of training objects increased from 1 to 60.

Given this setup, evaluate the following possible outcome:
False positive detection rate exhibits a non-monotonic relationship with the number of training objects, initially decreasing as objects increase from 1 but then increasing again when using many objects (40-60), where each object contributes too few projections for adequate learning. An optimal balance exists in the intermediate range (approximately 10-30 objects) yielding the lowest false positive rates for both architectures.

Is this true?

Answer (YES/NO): NO